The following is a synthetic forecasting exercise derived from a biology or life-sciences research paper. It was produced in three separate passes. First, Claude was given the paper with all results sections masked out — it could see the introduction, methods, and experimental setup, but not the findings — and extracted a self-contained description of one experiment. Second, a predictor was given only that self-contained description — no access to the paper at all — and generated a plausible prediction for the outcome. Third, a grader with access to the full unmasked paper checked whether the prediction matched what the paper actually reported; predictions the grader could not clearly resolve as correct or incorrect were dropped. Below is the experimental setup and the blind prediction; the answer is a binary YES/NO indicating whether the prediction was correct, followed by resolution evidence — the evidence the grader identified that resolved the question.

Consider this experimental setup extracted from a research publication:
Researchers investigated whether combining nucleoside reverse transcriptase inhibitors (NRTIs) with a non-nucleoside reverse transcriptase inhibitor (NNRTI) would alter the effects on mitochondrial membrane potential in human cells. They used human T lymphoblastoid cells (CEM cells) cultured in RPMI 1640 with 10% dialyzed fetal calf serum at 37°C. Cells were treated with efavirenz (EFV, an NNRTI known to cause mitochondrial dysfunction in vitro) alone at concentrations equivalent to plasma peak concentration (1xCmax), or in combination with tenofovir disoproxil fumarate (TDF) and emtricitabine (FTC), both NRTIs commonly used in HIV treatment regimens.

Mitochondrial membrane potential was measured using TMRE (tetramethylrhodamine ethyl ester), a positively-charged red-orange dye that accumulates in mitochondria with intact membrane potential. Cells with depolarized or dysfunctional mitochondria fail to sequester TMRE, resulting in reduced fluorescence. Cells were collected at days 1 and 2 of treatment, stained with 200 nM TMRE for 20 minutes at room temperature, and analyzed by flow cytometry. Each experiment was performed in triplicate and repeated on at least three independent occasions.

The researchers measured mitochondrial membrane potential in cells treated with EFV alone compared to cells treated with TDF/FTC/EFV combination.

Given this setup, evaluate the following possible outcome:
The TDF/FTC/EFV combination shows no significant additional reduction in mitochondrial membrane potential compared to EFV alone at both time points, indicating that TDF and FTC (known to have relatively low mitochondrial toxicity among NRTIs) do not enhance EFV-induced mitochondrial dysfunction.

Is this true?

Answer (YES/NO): YES